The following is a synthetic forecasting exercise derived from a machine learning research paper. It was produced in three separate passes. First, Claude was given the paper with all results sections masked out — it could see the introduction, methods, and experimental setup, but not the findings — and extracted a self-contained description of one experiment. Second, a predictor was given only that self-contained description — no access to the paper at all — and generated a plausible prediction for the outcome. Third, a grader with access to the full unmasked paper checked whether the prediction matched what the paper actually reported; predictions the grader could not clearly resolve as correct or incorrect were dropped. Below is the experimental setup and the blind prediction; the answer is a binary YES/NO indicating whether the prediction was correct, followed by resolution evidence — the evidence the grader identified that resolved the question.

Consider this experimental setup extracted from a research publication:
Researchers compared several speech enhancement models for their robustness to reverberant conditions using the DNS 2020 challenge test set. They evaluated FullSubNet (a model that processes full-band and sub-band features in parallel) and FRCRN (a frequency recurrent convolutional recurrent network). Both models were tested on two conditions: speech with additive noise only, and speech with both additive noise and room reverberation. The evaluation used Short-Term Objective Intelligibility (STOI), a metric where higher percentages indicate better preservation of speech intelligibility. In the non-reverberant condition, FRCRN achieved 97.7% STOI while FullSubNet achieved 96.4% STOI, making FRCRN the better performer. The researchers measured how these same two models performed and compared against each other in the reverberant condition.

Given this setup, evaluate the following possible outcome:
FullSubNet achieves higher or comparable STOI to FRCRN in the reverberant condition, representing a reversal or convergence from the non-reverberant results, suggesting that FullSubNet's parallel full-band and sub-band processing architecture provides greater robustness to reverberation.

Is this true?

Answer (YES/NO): YES